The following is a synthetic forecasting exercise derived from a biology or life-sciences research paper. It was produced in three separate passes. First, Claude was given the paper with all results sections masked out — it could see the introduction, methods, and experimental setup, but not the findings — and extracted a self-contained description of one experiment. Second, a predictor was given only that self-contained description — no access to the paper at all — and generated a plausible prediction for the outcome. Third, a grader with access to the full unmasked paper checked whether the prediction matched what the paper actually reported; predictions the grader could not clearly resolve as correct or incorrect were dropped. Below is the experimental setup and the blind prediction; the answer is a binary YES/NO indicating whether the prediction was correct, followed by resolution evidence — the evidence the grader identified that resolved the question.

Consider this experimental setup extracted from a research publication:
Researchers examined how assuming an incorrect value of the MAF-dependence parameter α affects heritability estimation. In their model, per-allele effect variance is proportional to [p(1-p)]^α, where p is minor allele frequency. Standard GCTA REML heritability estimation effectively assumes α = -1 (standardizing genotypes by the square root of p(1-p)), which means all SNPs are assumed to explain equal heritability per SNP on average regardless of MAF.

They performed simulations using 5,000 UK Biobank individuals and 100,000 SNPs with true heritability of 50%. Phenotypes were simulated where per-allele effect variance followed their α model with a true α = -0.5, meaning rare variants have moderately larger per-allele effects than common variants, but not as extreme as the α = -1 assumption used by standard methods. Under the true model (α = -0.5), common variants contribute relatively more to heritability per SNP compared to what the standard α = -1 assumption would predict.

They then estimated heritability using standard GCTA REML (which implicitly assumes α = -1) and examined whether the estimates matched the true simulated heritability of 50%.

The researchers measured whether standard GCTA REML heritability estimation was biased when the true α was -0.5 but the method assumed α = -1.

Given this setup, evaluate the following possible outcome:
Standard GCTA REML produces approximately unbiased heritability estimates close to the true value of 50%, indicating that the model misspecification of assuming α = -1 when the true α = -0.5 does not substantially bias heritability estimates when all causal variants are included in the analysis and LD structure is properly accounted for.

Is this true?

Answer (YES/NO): NO